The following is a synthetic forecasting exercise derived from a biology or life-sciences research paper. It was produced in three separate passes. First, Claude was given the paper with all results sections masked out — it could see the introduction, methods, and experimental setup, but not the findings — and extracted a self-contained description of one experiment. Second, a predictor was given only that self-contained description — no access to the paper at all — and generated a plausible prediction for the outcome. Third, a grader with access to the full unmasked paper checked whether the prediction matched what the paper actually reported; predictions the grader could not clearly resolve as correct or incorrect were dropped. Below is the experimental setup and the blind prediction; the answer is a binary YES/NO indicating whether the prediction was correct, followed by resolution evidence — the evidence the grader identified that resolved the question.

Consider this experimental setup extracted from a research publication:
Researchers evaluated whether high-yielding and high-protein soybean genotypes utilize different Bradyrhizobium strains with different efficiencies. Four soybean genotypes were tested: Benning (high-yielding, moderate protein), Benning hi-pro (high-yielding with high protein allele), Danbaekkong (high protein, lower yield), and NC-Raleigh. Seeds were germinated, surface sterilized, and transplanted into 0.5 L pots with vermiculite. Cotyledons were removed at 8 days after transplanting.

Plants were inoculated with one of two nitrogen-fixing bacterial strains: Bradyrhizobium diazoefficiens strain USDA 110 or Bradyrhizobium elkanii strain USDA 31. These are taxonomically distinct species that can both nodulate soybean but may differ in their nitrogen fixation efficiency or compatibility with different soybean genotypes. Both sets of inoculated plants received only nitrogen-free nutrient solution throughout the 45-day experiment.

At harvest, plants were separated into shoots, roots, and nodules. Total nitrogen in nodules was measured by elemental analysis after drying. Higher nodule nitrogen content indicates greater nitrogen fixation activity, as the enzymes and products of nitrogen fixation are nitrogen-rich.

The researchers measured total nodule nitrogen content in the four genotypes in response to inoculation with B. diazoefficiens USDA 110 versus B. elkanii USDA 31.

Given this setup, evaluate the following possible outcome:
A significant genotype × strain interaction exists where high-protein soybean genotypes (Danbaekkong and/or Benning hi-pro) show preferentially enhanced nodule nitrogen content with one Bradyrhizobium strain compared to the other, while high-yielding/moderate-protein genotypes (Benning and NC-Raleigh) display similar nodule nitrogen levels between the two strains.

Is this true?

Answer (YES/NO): NO